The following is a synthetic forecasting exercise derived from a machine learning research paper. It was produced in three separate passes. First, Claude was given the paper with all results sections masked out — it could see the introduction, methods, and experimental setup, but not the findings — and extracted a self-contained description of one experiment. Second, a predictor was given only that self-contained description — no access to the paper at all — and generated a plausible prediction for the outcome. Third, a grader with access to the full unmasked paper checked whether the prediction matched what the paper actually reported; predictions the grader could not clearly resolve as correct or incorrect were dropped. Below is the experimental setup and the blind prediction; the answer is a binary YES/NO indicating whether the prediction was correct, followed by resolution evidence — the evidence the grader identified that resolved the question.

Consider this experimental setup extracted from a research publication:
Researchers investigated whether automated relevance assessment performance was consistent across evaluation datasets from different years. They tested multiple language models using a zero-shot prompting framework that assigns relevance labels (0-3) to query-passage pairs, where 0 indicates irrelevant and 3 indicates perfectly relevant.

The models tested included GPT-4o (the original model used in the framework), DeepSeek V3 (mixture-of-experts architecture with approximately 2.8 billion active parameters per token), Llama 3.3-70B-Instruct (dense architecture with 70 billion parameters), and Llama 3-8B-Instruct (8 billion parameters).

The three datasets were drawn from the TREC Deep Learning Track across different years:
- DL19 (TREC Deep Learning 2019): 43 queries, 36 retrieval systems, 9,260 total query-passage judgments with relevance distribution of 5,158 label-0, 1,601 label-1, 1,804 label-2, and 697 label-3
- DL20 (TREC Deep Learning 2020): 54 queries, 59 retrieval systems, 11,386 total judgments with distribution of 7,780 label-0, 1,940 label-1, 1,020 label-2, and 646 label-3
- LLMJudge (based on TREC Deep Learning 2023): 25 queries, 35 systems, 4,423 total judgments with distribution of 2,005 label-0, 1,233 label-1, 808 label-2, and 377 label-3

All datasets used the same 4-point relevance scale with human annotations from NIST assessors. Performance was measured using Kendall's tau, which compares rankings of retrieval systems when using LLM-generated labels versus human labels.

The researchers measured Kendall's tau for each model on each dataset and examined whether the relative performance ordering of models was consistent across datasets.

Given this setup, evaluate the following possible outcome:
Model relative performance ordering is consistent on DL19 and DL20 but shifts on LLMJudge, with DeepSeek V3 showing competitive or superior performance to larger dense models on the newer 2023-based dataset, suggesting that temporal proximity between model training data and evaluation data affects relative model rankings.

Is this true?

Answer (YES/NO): NO